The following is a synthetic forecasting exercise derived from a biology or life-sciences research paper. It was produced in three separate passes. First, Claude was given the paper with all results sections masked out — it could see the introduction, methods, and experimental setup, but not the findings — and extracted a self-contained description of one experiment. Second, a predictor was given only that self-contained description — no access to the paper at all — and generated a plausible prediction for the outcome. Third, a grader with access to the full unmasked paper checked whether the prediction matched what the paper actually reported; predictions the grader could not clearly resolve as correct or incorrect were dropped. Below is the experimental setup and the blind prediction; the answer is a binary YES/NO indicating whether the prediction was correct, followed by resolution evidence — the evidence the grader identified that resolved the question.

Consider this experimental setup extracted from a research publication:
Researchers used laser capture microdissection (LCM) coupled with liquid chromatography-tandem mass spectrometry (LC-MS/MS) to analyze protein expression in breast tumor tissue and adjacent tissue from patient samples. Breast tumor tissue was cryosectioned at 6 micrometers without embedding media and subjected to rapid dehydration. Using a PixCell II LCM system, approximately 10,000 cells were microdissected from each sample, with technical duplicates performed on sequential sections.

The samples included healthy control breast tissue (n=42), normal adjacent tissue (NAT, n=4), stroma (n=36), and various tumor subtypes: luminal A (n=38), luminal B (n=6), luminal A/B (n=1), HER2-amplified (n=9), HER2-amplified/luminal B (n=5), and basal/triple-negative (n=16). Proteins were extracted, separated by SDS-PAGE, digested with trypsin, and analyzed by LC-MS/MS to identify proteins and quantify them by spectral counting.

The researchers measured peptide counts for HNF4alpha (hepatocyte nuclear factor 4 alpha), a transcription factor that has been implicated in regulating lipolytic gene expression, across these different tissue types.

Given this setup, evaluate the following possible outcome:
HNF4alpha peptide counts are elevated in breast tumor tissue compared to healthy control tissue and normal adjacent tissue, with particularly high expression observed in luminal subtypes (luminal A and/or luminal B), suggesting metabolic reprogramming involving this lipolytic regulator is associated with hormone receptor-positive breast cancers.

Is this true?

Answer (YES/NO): NO